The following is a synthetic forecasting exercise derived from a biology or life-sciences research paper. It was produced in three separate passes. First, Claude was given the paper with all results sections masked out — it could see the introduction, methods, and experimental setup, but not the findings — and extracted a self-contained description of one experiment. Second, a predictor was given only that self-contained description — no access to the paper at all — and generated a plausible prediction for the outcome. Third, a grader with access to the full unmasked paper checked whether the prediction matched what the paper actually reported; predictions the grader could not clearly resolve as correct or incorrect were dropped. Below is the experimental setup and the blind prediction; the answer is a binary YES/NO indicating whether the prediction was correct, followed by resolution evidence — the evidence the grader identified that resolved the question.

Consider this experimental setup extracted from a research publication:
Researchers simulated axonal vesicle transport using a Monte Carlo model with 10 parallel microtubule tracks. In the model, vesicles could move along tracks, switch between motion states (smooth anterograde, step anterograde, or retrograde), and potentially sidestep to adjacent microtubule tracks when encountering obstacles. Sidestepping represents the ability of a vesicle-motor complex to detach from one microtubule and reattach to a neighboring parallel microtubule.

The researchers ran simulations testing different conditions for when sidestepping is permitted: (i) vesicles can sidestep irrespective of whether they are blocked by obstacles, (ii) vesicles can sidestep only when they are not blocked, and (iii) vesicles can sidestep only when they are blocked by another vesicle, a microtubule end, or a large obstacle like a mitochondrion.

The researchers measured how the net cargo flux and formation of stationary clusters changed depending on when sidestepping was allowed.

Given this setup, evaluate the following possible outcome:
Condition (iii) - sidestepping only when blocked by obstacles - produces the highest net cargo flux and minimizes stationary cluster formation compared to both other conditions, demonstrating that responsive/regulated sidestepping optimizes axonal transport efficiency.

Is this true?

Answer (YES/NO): NO